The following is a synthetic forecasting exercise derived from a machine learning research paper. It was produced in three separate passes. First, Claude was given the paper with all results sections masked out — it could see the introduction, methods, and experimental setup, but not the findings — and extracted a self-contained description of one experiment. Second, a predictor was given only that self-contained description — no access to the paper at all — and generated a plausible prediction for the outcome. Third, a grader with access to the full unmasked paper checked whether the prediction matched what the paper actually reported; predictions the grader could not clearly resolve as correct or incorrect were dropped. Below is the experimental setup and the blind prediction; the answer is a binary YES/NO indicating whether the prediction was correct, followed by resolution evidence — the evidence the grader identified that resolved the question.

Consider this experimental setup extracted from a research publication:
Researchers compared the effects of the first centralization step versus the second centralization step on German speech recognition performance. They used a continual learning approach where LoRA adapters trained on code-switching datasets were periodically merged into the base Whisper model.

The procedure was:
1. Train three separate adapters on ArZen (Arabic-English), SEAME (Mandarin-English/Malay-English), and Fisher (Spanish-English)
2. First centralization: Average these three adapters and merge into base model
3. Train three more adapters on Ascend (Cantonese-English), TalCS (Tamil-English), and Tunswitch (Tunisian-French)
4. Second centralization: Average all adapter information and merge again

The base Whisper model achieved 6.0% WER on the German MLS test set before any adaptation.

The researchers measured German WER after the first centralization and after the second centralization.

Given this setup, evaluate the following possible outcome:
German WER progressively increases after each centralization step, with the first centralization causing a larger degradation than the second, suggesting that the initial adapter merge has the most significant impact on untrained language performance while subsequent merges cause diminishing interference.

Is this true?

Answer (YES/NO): NO